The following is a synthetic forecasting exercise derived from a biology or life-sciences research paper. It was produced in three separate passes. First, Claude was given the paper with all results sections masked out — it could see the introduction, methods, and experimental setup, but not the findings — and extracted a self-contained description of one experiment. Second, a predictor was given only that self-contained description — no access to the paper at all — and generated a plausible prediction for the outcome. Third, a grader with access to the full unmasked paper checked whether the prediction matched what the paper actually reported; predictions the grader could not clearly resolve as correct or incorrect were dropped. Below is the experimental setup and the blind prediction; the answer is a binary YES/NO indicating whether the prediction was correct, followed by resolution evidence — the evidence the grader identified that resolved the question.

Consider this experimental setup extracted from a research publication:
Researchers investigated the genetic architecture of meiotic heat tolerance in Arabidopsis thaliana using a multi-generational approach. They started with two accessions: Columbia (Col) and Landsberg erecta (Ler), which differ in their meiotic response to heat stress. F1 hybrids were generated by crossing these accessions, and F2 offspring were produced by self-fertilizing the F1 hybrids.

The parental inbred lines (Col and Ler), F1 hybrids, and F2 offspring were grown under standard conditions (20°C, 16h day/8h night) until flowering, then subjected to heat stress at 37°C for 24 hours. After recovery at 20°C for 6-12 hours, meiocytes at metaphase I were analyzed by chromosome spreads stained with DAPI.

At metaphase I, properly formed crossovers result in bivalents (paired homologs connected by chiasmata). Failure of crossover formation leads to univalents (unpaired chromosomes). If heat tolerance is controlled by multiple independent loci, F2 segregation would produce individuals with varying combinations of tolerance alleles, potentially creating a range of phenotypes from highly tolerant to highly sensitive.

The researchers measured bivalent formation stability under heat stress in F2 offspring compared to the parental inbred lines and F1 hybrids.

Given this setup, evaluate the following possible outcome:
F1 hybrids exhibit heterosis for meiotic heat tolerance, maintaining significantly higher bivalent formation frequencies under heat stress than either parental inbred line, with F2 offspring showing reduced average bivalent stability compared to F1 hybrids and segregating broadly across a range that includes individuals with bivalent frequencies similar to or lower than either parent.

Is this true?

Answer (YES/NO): NO